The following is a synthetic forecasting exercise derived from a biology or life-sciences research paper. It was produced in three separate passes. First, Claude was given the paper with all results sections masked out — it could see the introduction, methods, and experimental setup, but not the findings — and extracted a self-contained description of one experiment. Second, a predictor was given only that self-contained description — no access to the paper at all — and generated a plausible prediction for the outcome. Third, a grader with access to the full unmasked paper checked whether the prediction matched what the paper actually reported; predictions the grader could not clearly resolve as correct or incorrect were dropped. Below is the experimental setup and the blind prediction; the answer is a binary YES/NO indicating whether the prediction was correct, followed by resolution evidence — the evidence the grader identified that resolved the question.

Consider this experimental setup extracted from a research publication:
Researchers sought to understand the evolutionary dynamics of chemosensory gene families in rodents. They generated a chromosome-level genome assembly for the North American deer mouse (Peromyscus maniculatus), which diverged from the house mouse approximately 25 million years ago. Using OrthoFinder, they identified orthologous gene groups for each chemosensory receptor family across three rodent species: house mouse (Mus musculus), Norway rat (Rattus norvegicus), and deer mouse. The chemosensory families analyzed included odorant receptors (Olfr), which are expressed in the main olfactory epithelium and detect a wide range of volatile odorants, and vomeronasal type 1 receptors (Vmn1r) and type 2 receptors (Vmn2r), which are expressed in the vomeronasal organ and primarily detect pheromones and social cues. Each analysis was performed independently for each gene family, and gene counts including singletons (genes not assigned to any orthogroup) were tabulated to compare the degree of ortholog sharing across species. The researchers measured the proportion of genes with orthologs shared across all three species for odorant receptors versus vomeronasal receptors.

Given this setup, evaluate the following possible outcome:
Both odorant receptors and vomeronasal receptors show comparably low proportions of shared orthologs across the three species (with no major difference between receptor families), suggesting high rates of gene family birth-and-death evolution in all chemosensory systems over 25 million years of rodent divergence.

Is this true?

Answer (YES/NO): NO